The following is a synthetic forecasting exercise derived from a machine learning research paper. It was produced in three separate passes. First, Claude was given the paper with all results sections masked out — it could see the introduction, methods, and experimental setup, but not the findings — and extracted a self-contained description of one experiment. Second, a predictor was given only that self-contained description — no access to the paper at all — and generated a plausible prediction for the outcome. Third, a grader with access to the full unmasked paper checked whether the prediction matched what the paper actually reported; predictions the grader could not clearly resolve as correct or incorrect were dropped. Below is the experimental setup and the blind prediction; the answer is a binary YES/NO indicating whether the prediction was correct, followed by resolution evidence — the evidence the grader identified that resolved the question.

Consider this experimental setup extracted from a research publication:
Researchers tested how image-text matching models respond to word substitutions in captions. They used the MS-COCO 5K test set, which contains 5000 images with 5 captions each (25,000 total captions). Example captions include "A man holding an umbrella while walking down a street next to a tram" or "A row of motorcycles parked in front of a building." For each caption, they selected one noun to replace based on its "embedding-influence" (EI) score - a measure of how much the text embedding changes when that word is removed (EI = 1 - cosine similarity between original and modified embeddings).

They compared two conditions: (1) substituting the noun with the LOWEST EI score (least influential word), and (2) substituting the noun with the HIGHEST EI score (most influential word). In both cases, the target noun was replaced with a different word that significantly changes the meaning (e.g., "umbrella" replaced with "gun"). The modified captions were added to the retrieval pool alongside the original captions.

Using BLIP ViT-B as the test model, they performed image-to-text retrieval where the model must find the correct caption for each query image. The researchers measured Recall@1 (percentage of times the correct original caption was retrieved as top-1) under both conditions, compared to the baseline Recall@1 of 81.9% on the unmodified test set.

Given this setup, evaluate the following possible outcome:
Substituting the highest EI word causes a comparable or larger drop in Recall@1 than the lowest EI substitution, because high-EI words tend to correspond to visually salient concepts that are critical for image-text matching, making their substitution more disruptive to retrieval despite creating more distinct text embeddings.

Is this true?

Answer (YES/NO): NO